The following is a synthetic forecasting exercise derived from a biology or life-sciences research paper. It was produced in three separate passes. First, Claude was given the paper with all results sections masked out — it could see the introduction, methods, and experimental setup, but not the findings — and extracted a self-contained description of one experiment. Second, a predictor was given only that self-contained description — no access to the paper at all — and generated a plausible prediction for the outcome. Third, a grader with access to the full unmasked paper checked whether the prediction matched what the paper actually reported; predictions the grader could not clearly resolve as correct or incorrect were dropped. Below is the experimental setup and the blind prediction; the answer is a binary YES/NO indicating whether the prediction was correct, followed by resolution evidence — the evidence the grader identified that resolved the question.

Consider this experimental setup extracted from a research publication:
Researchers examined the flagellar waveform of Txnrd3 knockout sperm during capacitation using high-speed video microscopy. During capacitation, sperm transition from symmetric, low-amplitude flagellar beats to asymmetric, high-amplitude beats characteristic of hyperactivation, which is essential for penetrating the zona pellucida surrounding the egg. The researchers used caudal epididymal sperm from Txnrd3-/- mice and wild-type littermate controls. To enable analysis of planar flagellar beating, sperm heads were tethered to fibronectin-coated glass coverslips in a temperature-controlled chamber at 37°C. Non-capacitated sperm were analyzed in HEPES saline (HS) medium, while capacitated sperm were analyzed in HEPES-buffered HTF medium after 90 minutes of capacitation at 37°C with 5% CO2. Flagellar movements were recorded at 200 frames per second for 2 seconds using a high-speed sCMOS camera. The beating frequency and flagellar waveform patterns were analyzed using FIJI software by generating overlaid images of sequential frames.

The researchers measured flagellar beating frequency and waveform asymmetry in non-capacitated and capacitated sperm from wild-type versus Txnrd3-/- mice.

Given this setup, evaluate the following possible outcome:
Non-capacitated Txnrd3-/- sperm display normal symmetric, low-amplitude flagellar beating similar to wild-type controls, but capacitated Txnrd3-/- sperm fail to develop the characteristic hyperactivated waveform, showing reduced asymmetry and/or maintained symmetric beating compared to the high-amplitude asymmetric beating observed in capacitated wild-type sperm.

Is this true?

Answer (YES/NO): NO